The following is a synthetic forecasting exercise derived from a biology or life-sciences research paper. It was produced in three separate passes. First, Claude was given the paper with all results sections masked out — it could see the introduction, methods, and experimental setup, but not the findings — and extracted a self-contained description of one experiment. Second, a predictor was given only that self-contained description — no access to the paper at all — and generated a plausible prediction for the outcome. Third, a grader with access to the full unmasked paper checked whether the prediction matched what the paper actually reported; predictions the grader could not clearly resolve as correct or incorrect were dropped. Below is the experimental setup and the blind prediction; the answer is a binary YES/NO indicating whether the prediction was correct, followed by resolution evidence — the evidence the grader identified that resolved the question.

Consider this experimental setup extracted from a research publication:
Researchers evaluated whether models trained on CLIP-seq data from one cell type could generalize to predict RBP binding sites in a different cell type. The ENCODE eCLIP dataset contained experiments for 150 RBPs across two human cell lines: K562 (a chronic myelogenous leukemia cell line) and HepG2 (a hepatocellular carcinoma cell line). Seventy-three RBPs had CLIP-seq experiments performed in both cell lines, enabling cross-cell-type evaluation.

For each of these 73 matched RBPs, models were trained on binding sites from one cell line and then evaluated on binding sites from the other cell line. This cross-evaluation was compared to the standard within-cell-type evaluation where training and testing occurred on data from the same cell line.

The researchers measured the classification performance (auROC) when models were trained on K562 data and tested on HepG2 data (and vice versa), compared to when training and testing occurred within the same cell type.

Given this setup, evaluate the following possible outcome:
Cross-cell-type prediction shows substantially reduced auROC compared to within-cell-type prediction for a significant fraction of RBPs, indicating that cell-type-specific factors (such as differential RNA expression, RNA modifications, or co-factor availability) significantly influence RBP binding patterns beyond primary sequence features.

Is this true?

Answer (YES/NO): YES